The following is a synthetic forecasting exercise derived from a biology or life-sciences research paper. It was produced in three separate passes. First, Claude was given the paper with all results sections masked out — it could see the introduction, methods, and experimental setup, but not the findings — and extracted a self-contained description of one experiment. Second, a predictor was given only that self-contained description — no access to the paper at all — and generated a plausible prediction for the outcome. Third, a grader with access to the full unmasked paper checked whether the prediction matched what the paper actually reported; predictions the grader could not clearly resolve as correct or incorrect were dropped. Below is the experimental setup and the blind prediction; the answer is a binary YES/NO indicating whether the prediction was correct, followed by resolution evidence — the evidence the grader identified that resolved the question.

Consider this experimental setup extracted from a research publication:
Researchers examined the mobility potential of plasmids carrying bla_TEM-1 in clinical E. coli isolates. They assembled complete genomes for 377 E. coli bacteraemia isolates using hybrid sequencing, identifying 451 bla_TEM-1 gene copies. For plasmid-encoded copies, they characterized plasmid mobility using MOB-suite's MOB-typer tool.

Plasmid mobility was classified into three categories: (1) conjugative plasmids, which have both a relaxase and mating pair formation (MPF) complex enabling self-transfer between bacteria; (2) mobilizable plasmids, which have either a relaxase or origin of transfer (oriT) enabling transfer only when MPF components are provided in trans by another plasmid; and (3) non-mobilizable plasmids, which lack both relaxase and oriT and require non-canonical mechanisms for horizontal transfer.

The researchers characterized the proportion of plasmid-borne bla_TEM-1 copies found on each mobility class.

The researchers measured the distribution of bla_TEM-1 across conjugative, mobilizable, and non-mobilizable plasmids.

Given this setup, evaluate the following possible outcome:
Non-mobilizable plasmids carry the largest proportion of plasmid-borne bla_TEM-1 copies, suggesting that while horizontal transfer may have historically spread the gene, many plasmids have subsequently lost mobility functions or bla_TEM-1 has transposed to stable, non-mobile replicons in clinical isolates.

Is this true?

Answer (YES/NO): NO